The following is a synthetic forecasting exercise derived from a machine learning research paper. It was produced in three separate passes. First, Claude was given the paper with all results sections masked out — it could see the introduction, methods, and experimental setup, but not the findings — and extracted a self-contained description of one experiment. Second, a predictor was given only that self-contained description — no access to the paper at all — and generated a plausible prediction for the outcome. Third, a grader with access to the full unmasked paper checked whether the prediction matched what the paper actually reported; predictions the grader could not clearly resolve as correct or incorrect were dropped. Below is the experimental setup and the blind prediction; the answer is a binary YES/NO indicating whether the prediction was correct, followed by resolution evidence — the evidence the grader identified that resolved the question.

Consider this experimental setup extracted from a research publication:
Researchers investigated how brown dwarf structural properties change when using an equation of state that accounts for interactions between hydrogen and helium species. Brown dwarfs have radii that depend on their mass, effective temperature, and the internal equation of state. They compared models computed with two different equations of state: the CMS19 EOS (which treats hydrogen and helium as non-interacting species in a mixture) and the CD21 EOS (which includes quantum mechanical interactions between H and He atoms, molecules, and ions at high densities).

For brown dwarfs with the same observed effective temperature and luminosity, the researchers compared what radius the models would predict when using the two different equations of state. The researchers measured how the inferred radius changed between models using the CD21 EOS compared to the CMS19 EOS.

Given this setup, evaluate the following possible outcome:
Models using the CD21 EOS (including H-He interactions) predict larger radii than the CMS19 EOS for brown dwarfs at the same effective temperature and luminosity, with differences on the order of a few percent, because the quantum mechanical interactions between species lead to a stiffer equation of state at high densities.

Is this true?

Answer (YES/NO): NO